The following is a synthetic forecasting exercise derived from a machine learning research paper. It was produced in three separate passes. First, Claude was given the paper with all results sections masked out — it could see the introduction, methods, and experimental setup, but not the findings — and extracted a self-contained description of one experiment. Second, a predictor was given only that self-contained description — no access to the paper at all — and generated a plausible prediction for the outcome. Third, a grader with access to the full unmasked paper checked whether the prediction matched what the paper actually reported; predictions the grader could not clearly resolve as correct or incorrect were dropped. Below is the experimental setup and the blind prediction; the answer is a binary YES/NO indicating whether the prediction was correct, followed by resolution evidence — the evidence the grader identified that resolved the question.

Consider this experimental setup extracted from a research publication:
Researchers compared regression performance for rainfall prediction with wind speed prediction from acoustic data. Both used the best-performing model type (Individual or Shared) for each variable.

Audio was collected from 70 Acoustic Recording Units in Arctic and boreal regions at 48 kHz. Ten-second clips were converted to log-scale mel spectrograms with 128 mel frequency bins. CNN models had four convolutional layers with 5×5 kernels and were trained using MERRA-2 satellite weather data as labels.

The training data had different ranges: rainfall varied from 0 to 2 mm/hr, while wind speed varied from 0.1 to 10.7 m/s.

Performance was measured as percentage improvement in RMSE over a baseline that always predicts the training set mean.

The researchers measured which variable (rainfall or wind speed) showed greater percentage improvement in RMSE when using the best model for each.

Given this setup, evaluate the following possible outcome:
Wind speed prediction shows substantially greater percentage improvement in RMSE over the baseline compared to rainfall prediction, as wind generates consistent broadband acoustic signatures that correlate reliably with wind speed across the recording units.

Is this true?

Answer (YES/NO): YES